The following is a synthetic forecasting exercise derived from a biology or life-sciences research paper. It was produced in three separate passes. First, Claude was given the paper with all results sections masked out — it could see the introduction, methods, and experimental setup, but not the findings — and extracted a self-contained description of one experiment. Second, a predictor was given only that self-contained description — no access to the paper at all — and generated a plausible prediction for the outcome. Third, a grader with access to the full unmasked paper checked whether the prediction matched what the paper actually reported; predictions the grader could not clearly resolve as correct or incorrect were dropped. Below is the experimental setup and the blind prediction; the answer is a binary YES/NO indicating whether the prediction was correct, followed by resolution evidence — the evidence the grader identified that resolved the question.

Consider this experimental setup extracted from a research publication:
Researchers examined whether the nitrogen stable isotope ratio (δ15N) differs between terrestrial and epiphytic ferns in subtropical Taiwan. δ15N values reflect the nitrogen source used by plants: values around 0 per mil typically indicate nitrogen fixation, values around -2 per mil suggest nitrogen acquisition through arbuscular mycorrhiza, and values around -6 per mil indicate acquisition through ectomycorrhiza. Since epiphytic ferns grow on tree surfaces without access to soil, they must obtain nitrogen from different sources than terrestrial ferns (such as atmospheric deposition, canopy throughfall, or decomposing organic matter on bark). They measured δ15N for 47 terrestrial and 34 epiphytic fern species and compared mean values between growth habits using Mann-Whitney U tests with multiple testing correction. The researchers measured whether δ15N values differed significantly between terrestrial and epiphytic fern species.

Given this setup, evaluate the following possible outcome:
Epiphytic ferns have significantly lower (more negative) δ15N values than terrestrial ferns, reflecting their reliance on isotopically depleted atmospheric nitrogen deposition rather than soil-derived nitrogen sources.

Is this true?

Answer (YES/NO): YES